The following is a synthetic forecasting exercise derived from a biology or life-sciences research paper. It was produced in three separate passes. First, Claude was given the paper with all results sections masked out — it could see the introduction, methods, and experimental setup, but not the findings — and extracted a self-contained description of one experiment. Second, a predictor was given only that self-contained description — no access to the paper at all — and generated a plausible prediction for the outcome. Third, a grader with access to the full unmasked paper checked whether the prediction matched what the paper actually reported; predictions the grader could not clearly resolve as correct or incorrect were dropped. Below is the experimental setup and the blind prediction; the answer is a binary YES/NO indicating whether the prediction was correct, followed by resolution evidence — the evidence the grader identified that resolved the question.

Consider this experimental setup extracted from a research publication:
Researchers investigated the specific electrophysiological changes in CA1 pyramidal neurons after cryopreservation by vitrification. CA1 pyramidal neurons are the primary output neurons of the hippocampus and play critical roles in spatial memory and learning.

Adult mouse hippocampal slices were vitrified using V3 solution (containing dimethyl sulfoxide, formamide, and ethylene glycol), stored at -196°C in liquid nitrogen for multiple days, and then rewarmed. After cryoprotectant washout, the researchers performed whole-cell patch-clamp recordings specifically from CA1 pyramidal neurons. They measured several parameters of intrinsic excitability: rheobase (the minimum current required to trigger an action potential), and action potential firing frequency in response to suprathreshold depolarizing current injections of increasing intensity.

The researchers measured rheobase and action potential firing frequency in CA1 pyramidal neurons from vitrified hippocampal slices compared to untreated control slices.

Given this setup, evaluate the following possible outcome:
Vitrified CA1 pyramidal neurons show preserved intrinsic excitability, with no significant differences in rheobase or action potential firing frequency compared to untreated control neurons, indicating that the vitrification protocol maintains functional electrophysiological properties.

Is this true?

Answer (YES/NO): NO